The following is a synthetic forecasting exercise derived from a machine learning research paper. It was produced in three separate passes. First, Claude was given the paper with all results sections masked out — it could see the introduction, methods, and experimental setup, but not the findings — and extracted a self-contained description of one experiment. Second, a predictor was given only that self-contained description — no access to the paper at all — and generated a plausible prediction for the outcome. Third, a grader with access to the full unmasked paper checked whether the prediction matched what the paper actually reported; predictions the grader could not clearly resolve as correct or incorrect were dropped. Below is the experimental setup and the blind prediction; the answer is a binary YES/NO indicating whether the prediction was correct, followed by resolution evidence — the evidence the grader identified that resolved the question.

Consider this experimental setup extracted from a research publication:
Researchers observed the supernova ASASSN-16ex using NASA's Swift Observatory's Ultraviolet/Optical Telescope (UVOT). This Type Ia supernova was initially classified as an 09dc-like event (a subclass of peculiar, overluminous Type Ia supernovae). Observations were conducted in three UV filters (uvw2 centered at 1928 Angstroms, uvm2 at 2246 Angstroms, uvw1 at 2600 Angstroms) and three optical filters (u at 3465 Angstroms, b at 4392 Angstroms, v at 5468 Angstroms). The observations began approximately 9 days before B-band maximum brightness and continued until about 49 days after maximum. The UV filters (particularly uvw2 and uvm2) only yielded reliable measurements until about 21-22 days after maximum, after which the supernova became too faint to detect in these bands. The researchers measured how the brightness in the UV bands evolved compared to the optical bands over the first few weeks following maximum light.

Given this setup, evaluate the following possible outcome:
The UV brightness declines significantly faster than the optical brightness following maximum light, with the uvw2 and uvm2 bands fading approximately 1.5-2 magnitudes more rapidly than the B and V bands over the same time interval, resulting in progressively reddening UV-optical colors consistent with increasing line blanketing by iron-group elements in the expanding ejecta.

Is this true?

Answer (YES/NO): NO